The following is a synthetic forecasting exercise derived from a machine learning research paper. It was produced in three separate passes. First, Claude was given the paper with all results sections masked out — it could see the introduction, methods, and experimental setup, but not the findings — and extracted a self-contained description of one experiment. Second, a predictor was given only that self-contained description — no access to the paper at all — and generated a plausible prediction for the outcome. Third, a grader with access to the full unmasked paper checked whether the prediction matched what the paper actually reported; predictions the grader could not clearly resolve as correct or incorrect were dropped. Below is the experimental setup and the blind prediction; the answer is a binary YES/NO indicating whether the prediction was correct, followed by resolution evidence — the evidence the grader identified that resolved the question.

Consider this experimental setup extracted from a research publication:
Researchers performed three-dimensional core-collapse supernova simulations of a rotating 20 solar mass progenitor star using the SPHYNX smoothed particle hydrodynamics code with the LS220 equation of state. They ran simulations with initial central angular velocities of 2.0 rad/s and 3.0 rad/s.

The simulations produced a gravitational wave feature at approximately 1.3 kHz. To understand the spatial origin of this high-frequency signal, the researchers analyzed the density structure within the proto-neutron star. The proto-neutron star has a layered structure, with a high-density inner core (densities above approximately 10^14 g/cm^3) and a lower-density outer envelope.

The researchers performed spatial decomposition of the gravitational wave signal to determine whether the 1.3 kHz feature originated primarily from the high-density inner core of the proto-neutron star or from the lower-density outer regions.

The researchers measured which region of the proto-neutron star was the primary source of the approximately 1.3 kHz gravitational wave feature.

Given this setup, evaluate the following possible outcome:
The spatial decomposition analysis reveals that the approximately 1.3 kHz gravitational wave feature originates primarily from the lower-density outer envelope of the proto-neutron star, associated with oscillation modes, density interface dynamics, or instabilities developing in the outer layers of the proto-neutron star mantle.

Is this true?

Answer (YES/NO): NO